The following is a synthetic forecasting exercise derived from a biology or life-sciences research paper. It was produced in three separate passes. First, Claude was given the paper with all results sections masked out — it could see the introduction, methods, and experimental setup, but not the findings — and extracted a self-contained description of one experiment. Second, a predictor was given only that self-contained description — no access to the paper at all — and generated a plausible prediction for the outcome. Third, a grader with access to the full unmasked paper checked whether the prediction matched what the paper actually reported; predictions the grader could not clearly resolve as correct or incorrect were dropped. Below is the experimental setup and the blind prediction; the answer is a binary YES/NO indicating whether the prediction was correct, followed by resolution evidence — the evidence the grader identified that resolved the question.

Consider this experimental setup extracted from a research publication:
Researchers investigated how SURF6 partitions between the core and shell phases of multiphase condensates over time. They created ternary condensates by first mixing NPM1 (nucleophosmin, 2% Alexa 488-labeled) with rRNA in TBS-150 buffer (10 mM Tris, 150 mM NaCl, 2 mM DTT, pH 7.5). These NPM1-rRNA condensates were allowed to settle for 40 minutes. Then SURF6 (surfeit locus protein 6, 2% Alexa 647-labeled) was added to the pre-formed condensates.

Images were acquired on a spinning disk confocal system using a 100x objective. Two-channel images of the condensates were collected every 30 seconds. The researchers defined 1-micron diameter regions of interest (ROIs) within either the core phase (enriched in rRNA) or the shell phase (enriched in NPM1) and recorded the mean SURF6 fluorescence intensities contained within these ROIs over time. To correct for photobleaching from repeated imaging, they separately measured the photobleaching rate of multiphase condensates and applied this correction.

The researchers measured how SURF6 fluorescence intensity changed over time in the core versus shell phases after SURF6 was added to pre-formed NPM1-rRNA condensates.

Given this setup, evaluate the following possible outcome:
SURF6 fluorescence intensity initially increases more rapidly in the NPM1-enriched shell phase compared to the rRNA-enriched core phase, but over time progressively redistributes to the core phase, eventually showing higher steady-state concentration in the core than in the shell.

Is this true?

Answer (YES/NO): NO